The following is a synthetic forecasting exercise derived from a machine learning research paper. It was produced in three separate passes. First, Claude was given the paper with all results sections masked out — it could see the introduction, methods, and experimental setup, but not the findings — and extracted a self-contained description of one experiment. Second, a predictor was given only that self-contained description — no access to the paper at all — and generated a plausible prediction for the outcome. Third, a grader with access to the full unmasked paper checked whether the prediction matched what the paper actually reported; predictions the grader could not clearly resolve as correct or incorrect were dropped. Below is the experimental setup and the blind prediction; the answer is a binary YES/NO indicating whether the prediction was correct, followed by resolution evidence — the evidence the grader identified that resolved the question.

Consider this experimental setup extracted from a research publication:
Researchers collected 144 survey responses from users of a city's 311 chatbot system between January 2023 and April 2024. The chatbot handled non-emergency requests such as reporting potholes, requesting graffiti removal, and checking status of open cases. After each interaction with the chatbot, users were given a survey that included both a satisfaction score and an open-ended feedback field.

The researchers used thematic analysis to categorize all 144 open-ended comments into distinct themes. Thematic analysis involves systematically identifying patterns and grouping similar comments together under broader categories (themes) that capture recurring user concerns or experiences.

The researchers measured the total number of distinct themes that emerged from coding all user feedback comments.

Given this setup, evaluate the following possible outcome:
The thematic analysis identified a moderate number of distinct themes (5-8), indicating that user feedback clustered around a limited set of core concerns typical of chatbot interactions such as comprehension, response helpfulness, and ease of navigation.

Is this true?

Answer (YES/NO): NO